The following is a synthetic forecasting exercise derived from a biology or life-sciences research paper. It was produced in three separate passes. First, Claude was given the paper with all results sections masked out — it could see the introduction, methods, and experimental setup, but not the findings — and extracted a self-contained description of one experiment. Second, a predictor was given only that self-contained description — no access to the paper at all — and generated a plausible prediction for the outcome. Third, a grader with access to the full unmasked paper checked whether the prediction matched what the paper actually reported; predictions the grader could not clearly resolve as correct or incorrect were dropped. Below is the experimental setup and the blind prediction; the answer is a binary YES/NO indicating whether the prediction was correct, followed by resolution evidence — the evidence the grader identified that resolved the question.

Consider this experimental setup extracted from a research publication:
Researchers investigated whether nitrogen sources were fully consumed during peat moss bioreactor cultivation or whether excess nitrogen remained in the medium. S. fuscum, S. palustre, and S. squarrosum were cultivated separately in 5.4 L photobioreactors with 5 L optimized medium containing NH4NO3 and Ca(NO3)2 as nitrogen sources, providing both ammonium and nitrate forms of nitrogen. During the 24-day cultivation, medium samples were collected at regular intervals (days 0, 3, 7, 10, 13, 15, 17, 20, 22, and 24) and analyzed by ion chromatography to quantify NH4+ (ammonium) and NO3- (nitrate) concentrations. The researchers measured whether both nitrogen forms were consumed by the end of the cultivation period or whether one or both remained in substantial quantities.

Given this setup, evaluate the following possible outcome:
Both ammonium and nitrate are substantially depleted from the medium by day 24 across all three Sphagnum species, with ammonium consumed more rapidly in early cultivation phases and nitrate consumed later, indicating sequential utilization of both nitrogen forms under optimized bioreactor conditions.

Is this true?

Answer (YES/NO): YES